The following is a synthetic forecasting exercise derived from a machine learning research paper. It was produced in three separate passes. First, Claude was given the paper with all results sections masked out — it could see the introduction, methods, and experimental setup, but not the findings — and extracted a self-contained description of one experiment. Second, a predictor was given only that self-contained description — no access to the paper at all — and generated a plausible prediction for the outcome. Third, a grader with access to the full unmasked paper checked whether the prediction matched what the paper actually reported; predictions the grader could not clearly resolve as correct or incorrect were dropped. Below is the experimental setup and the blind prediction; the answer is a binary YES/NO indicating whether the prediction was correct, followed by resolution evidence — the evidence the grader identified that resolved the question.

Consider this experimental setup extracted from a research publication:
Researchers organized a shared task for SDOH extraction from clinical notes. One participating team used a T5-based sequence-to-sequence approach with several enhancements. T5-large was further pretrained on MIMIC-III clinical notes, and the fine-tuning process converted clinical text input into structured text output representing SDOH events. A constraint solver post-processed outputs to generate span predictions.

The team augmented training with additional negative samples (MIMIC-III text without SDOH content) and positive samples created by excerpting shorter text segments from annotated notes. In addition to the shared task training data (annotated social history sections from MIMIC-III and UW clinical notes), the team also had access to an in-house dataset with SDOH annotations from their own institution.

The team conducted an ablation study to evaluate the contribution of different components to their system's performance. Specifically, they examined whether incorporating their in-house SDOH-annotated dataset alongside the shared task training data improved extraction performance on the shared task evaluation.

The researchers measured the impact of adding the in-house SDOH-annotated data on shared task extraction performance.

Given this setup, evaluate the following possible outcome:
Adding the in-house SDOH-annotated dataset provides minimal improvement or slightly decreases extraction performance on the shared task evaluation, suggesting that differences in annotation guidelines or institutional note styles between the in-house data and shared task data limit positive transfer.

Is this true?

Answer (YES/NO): YES